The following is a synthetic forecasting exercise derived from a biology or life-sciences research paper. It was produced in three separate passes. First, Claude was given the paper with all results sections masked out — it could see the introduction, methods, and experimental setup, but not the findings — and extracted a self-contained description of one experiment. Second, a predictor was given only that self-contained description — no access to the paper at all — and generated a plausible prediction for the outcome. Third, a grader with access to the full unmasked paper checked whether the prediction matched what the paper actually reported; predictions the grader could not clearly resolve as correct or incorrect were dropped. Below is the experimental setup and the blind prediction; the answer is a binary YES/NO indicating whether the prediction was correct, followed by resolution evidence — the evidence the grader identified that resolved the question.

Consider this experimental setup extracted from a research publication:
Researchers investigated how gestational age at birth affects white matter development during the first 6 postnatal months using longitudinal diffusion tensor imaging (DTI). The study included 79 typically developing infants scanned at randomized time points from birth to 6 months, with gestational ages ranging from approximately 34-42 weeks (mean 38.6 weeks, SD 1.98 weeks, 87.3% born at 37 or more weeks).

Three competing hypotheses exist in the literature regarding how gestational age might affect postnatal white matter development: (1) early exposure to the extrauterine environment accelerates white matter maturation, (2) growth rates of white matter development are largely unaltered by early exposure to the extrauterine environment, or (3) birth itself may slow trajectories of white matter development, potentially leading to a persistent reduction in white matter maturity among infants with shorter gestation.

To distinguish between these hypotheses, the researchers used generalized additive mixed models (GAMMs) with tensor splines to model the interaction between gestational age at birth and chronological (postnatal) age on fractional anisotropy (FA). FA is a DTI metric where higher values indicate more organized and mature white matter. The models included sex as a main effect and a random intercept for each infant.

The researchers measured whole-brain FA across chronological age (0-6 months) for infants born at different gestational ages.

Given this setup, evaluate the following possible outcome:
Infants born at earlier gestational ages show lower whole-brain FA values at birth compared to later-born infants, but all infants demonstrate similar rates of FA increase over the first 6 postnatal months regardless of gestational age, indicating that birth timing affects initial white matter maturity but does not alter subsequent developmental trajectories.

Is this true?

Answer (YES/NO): NO